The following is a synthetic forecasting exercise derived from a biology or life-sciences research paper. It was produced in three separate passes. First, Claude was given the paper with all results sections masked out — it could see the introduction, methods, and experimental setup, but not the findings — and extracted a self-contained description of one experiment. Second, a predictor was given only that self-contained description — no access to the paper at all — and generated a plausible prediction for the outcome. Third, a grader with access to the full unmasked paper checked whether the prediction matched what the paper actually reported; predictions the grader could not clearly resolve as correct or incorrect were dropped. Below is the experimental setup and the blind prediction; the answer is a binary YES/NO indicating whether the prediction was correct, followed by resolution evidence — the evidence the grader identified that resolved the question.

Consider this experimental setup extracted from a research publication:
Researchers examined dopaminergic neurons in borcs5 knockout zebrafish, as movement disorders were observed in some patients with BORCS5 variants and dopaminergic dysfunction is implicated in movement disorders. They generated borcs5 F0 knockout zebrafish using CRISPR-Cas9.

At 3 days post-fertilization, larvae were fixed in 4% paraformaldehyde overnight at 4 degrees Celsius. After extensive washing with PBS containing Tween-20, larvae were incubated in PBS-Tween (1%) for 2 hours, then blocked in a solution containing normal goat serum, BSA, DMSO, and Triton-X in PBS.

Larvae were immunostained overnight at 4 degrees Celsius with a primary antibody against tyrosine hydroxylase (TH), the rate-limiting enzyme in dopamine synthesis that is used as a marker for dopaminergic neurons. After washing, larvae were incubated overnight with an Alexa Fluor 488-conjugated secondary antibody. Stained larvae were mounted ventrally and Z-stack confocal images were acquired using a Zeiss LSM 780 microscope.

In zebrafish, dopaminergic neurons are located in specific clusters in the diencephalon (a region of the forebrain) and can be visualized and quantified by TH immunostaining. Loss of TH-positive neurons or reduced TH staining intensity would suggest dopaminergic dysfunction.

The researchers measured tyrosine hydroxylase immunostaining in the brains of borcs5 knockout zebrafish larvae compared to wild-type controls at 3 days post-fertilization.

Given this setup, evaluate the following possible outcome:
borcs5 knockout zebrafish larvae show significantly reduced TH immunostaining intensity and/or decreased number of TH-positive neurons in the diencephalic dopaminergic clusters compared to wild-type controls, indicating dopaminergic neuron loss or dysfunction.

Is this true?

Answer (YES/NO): YES